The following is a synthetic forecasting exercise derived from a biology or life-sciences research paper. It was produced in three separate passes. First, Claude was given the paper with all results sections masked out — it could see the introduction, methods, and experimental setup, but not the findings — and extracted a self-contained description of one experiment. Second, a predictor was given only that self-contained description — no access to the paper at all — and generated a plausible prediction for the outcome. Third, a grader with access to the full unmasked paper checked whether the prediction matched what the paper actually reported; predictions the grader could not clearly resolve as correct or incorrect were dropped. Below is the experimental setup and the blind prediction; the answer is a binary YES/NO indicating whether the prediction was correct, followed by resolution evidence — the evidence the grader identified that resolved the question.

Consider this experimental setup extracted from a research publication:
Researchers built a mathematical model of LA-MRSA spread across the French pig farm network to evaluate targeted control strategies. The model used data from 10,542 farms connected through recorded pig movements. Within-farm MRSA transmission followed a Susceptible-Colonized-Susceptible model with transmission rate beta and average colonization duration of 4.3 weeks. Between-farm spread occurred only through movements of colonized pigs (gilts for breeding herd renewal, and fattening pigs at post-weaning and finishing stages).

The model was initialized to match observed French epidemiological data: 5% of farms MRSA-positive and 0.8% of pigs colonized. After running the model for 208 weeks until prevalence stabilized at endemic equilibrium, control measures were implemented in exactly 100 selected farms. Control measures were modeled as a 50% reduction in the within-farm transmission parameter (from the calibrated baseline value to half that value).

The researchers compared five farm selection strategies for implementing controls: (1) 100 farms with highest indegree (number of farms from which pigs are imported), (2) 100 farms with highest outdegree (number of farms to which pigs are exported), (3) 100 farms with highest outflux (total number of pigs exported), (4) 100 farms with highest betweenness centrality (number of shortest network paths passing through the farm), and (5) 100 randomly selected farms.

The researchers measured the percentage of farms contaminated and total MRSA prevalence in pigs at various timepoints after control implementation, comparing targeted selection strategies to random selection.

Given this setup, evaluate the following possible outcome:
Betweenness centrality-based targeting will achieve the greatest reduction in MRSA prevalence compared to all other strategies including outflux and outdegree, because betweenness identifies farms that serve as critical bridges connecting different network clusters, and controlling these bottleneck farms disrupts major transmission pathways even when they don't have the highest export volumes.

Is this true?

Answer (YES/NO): NO